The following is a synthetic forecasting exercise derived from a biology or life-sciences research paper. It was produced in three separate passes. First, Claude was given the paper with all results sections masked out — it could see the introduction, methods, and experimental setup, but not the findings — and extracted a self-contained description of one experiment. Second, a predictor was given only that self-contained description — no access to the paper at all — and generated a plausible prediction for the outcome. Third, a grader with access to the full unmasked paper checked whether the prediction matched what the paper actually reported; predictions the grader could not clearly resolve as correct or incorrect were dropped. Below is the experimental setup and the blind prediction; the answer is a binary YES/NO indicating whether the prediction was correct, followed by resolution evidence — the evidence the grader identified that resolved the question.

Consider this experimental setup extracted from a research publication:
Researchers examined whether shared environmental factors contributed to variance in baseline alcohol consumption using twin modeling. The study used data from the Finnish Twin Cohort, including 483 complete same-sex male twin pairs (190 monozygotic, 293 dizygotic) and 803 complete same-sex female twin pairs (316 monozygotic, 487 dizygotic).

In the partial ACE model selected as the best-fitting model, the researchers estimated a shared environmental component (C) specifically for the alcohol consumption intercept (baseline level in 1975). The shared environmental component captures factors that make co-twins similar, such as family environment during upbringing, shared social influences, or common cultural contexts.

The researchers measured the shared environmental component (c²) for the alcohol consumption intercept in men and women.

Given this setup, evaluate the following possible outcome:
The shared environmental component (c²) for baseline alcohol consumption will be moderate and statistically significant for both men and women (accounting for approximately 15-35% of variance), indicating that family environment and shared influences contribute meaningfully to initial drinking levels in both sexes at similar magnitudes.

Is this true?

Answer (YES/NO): YES